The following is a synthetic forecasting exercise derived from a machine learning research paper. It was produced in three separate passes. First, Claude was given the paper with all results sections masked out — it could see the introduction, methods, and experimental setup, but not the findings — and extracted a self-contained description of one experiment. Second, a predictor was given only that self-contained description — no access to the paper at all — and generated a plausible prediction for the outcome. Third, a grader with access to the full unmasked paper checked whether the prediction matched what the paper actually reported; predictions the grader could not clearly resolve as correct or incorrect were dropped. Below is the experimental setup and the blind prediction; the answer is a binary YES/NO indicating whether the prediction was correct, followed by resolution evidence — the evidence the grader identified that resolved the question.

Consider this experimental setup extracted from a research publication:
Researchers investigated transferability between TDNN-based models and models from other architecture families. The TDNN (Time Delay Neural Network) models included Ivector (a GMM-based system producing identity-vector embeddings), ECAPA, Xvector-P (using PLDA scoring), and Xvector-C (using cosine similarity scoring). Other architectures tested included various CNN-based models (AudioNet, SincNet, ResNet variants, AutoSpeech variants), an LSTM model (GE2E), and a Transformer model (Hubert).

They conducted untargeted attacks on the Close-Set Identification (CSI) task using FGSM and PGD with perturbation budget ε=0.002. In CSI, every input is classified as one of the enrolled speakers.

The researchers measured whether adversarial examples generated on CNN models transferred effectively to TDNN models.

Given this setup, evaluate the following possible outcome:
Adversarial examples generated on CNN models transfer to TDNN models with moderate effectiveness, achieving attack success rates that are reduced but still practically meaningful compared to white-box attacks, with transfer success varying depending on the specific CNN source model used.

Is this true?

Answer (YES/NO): NO